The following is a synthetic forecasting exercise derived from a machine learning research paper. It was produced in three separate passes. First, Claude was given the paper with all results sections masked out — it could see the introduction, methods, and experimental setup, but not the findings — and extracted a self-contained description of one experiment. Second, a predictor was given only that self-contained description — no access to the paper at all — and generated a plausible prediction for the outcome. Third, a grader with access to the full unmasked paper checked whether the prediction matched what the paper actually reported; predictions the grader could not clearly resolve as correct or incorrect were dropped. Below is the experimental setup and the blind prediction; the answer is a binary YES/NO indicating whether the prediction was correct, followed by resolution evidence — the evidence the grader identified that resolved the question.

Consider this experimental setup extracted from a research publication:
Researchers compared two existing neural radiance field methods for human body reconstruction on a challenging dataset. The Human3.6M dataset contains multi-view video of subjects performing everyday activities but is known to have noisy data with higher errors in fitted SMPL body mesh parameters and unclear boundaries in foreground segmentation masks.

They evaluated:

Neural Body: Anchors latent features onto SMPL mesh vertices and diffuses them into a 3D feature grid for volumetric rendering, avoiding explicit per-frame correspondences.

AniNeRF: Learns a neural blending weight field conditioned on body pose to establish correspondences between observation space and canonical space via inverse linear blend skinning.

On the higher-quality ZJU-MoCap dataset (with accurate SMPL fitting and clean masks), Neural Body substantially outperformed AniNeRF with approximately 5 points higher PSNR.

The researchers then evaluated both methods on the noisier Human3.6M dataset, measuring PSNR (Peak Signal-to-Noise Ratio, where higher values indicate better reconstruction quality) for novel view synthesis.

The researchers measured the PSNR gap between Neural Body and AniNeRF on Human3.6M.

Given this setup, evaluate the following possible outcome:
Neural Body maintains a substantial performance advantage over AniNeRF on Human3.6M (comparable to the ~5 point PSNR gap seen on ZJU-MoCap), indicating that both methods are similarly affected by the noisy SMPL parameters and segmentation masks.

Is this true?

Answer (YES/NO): NO